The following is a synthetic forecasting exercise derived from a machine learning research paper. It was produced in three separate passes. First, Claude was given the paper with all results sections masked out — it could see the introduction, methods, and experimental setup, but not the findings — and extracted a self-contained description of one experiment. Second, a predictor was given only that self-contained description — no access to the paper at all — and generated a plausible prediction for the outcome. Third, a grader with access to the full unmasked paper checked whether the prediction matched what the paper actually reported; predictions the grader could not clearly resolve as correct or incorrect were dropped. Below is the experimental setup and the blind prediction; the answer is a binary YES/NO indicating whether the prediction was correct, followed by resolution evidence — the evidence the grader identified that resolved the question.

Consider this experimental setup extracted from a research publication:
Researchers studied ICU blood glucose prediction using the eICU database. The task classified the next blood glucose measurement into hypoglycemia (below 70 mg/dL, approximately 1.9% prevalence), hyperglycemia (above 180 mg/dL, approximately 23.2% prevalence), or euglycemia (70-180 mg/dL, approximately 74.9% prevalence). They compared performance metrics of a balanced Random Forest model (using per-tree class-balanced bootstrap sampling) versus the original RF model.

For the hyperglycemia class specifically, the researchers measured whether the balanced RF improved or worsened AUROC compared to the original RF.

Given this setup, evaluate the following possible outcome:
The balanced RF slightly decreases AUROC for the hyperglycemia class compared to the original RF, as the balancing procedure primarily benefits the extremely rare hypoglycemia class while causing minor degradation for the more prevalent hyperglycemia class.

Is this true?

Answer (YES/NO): YES